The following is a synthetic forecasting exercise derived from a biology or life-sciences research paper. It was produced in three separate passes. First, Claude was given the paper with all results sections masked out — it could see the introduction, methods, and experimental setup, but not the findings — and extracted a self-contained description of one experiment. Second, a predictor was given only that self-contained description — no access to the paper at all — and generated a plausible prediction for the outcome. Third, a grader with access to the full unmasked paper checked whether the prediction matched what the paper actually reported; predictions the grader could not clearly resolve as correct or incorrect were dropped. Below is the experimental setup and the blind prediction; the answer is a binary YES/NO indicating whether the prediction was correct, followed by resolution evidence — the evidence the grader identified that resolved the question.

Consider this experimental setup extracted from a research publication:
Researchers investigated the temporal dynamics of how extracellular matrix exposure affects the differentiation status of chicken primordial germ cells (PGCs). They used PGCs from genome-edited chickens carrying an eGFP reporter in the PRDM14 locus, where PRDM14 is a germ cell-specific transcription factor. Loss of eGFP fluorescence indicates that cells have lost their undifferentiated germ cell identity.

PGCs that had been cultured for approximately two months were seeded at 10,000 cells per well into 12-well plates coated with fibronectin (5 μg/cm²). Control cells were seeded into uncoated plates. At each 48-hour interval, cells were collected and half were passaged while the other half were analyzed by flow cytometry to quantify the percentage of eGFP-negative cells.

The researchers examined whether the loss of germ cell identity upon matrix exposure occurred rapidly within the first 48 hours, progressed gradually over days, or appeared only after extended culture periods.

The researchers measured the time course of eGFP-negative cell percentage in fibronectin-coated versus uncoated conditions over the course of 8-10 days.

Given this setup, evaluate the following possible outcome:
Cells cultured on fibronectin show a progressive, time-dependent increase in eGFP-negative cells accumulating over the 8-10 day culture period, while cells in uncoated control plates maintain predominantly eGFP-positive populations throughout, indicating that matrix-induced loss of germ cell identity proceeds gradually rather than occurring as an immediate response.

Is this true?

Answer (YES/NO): YES